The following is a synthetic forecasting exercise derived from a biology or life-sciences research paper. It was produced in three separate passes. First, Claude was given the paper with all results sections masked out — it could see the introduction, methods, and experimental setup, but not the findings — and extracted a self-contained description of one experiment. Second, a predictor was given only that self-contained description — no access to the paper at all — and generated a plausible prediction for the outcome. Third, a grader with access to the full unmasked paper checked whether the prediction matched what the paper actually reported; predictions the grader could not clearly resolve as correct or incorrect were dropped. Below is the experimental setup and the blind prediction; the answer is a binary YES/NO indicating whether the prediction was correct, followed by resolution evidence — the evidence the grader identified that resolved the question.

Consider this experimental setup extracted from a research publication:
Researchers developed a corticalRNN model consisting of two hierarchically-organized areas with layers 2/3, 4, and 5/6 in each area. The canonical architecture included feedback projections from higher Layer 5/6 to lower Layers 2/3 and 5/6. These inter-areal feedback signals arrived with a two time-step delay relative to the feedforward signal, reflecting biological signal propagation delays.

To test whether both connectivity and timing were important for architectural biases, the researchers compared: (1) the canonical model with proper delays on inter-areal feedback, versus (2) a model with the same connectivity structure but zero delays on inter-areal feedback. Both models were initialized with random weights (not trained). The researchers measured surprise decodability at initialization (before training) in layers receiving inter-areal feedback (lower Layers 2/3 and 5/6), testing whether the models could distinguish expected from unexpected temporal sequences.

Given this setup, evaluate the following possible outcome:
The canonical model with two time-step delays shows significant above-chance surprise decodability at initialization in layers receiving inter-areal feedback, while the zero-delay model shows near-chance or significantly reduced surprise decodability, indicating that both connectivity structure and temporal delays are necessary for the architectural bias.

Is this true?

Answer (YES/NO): YES